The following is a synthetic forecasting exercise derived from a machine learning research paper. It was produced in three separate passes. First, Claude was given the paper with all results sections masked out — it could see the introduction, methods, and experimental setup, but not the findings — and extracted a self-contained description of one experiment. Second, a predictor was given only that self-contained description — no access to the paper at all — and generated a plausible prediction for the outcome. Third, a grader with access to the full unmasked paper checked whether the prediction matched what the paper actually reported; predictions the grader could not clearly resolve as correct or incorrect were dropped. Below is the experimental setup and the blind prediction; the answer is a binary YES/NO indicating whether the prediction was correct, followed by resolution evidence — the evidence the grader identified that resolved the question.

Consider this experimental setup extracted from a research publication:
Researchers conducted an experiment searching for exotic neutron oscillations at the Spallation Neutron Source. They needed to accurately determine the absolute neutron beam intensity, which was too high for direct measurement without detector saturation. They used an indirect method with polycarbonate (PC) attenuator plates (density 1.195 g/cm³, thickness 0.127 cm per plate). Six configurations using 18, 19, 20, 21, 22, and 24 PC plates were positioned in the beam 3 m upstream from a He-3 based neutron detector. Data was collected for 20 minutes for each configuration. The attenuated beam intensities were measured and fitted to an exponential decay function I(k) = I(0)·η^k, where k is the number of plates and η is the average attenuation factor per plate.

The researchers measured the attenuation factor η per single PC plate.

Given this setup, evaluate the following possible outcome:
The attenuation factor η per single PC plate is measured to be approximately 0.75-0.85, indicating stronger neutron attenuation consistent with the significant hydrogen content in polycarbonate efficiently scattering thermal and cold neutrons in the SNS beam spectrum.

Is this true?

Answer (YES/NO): NO